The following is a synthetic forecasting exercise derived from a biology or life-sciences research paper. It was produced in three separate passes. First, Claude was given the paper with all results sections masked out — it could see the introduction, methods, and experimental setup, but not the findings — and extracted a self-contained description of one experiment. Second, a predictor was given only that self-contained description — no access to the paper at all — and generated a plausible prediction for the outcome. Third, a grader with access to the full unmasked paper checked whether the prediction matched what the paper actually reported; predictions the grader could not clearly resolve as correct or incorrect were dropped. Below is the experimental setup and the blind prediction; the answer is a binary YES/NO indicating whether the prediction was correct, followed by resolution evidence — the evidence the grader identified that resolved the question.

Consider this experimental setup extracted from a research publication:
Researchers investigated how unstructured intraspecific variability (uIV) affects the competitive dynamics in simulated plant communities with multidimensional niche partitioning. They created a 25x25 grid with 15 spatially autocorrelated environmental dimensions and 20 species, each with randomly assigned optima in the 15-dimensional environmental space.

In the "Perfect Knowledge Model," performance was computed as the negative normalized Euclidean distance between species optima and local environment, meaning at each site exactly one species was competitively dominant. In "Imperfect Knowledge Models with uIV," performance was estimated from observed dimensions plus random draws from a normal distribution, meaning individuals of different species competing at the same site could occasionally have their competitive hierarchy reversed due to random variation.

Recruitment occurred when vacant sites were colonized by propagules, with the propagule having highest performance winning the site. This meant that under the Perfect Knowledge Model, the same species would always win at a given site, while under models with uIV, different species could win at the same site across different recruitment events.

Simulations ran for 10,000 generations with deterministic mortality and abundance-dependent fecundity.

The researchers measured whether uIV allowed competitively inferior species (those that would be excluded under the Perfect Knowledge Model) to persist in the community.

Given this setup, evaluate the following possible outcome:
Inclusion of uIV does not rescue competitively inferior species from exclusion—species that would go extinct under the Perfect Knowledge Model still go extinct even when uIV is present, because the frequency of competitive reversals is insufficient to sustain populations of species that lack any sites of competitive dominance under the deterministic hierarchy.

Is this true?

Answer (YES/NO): NO